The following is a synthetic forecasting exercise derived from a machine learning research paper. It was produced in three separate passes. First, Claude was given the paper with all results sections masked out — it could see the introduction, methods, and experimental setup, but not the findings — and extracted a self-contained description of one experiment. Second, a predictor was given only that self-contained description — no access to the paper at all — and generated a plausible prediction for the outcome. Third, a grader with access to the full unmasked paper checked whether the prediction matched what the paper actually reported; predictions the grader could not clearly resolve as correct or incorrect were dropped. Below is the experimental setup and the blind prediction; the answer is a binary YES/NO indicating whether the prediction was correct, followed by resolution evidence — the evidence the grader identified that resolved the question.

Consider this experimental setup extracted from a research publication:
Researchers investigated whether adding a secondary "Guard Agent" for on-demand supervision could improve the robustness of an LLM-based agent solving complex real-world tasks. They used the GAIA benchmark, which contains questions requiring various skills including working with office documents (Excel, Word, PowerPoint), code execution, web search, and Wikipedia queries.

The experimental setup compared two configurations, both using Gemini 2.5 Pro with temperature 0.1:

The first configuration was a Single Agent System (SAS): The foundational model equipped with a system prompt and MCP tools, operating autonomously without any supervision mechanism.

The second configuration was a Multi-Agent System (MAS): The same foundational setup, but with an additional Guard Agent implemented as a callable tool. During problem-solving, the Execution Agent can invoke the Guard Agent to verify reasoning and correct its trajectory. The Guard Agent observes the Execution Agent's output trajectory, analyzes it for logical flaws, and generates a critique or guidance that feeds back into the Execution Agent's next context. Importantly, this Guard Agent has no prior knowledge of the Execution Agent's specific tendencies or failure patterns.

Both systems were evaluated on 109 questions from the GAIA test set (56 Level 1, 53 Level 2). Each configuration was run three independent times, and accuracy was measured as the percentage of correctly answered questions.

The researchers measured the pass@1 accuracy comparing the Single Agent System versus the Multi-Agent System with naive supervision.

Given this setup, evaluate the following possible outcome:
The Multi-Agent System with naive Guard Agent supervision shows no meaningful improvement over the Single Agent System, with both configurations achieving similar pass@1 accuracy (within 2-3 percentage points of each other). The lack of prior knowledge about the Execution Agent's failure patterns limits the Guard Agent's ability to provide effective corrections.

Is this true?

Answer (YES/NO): NO